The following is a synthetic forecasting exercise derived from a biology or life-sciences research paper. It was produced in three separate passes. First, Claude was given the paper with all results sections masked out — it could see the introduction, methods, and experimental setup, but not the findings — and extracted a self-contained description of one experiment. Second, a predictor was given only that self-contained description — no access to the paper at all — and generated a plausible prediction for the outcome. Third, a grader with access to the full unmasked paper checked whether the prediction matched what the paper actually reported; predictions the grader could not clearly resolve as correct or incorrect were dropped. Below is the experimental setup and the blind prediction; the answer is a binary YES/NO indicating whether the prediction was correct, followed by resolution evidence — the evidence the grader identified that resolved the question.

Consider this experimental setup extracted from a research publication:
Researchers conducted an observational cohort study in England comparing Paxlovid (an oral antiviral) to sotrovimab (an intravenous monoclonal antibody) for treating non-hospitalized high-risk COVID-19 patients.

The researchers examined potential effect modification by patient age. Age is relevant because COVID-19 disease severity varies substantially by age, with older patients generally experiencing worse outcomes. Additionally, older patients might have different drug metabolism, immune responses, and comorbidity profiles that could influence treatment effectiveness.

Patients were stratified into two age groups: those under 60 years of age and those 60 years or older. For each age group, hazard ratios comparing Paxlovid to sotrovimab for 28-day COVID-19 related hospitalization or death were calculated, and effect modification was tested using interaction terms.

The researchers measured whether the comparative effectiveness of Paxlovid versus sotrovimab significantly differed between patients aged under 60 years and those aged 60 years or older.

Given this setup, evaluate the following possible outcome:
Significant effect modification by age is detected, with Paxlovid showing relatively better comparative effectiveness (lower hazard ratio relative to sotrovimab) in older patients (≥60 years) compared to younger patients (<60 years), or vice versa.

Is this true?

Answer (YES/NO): NO